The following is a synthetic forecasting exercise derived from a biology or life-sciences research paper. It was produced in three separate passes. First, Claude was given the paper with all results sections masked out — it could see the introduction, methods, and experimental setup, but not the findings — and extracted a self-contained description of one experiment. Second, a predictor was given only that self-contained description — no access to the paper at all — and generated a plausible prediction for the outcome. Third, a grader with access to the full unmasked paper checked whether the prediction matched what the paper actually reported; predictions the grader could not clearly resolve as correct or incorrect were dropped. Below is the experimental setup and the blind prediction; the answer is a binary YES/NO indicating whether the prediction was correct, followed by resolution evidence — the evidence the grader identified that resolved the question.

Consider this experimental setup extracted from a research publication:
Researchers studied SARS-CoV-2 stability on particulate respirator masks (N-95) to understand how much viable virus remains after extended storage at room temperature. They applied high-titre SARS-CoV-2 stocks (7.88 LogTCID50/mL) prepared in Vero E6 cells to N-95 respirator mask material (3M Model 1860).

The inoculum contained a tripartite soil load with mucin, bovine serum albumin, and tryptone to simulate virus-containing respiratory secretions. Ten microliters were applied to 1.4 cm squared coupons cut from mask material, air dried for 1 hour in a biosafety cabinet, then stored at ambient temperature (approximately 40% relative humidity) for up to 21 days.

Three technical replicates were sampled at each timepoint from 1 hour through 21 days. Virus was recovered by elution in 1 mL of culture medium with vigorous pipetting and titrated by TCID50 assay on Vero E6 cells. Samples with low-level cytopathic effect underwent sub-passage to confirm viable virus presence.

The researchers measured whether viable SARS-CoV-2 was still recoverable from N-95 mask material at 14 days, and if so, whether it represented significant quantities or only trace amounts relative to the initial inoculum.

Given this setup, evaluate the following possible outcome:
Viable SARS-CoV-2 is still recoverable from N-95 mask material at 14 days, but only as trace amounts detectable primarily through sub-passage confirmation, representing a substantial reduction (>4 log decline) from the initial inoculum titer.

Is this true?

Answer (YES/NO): NO